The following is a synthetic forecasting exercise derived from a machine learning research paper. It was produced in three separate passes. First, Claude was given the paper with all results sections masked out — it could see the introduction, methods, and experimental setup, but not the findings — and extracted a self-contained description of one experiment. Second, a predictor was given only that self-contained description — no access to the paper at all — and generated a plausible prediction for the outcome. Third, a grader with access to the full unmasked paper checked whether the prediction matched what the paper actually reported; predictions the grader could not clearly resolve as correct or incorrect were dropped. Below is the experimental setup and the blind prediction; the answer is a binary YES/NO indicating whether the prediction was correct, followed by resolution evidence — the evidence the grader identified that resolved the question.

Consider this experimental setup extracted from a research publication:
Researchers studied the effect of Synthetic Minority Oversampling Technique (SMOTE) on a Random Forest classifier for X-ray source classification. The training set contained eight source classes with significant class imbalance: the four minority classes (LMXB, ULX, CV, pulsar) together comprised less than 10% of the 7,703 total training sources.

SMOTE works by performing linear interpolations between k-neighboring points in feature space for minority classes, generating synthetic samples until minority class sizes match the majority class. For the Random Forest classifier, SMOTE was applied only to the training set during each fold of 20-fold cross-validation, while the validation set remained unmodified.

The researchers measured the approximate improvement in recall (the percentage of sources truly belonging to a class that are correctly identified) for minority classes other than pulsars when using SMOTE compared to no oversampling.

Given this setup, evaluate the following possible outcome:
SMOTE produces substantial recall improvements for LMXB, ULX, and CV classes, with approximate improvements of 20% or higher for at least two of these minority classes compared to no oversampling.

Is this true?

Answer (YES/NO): NO